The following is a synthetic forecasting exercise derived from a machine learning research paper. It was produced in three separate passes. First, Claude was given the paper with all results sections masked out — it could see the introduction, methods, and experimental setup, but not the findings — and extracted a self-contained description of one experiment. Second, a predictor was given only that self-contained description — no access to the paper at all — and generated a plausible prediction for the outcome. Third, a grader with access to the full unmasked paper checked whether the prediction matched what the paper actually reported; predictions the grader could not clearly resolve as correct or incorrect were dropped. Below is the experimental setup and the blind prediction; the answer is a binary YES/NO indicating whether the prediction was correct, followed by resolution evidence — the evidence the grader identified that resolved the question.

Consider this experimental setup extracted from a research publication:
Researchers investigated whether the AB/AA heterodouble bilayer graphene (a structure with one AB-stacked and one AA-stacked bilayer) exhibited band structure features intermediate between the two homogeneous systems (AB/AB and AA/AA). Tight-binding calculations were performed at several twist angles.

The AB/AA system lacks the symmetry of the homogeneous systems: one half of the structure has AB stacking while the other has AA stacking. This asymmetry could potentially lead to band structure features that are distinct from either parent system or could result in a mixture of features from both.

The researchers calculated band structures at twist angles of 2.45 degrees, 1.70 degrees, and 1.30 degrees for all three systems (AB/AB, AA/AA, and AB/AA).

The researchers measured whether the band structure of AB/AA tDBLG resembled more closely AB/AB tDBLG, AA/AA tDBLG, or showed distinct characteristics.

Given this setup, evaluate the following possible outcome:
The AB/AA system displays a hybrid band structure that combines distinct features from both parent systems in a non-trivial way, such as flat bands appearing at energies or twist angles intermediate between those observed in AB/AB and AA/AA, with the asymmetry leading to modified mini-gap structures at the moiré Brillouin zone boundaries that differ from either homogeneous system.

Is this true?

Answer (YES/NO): NO